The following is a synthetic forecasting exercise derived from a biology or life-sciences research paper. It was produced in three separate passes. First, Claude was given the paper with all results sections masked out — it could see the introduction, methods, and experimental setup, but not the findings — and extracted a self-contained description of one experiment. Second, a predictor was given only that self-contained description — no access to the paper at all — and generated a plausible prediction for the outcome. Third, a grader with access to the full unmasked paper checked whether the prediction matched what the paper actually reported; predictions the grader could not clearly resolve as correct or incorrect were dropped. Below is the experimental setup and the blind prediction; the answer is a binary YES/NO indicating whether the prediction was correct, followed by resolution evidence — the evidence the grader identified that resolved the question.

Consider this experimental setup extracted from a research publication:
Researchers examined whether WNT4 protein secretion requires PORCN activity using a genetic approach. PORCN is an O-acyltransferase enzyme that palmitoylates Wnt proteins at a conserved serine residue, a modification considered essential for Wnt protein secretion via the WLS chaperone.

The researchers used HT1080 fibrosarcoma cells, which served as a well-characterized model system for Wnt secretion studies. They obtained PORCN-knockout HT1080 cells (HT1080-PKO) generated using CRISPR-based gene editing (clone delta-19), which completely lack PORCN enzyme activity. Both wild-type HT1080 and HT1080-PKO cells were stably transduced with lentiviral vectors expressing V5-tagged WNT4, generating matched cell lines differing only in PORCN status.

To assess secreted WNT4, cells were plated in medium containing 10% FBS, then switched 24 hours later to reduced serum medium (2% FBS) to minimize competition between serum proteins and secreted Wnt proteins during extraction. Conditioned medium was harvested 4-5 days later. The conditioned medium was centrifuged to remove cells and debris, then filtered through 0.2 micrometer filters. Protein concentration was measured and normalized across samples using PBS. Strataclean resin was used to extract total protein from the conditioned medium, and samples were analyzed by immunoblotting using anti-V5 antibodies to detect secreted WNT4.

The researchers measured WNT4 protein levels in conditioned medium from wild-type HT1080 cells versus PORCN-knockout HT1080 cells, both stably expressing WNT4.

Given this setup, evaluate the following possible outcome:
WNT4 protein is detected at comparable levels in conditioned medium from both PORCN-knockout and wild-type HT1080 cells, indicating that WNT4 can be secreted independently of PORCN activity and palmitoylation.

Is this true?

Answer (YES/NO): YES